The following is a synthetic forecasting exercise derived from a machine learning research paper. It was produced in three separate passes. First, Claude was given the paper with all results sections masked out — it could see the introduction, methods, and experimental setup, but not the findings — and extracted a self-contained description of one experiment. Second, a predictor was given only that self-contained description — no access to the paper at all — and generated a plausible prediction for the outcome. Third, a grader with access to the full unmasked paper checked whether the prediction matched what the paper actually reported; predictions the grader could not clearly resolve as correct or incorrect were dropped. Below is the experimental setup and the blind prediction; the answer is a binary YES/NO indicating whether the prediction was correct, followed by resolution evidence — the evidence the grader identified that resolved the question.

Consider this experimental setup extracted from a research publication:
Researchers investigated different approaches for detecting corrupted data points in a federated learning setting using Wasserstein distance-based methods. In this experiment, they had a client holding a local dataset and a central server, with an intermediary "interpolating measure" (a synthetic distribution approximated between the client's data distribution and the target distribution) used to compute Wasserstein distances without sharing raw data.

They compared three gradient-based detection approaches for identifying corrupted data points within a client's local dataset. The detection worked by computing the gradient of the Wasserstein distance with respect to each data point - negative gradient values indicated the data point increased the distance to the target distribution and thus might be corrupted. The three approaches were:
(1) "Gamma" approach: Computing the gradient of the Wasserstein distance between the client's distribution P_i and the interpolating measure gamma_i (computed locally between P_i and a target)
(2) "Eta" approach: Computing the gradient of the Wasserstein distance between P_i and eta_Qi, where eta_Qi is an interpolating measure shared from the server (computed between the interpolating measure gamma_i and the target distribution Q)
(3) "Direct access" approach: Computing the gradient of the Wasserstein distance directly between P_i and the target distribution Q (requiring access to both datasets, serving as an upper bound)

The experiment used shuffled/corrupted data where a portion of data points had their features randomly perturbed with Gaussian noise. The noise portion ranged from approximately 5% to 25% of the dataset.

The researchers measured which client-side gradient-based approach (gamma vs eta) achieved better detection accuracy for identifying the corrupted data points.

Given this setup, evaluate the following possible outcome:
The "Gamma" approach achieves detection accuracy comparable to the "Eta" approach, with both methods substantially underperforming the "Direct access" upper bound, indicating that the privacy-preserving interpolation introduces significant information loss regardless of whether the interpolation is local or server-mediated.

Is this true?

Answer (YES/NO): NO